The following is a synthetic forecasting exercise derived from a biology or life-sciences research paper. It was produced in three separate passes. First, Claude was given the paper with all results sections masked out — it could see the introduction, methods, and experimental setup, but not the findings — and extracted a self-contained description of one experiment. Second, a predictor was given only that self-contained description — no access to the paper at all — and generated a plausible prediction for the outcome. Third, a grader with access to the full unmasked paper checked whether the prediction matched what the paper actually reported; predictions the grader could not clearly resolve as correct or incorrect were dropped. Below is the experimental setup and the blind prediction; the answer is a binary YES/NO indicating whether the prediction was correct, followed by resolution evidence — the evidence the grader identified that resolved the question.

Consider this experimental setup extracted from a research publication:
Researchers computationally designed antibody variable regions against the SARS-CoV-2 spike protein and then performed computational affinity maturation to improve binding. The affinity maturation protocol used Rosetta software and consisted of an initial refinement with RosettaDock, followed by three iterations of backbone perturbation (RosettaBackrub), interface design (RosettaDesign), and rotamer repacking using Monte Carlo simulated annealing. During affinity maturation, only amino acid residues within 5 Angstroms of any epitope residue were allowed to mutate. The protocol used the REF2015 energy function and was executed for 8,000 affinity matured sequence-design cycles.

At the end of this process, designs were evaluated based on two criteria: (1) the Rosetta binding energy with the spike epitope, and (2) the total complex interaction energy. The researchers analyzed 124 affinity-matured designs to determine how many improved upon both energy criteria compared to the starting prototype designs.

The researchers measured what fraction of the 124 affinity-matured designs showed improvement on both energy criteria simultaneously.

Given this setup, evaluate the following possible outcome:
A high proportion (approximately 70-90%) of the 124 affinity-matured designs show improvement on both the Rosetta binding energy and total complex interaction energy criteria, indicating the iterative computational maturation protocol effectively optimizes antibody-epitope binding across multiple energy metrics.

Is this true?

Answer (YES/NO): NO